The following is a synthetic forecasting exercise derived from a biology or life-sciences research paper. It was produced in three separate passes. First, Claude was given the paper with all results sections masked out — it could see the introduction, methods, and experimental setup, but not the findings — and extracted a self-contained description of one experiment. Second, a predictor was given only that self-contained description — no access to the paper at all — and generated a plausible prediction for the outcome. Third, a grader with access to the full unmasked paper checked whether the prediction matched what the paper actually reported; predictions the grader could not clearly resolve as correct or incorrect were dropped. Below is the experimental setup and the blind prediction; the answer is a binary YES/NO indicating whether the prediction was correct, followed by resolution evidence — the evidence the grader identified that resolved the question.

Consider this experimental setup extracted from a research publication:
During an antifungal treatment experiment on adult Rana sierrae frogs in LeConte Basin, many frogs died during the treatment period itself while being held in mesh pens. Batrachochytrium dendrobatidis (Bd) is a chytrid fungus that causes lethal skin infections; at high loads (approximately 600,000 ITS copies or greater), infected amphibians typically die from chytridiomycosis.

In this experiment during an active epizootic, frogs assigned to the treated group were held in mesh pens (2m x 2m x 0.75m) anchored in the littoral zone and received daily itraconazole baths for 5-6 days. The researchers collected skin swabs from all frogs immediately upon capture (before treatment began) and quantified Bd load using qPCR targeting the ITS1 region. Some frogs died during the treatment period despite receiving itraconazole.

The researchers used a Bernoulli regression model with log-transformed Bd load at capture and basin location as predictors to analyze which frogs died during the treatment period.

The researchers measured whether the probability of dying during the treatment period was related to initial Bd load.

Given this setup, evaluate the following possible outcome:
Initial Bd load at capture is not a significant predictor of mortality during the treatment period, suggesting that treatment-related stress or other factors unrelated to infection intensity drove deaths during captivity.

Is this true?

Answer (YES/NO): NO